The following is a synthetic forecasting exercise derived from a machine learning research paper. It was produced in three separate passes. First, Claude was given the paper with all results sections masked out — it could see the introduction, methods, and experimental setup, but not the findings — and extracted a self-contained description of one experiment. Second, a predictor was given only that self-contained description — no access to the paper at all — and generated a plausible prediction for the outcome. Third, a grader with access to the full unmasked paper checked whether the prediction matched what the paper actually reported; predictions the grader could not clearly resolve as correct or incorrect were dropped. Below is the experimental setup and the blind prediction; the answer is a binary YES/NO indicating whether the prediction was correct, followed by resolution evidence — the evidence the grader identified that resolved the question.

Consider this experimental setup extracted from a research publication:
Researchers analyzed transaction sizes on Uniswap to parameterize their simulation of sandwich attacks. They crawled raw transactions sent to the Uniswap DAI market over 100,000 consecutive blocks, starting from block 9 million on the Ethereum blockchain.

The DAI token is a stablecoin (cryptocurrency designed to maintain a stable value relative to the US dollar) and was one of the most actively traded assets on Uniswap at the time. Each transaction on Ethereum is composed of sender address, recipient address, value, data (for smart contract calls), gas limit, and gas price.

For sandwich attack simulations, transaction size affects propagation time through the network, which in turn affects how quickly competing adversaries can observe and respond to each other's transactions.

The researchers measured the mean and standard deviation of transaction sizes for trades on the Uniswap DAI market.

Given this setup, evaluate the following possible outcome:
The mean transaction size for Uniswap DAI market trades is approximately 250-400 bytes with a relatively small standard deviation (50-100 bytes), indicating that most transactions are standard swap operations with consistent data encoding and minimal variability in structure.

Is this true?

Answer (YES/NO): NO